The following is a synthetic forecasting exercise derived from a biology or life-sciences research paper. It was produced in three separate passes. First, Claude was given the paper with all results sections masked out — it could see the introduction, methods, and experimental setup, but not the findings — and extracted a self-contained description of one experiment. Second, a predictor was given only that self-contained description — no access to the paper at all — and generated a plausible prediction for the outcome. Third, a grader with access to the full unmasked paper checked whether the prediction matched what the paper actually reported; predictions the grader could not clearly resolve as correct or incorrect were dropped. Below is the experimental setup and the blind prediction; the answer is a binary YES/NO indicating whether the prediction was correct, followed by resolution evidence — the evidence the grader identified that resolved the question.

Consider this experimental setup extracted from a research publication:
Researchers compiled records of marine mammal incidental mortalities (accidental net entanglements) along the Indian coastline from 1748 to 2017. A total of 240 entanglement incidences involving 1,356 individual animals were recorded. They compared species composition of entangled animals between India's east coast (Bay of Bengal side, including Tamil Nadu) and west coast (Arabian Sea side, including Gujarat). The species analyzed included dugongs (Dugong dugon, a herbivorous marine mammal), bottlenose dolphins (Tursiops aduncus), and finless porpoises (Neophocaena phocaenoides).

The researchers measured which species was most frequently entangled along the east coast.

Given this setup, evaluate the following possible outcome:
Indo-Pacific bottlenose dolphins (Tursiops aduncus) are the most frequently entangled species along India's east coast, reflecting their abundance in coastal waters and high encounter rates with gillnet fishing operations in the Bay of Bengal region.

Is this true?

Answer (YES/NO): NO